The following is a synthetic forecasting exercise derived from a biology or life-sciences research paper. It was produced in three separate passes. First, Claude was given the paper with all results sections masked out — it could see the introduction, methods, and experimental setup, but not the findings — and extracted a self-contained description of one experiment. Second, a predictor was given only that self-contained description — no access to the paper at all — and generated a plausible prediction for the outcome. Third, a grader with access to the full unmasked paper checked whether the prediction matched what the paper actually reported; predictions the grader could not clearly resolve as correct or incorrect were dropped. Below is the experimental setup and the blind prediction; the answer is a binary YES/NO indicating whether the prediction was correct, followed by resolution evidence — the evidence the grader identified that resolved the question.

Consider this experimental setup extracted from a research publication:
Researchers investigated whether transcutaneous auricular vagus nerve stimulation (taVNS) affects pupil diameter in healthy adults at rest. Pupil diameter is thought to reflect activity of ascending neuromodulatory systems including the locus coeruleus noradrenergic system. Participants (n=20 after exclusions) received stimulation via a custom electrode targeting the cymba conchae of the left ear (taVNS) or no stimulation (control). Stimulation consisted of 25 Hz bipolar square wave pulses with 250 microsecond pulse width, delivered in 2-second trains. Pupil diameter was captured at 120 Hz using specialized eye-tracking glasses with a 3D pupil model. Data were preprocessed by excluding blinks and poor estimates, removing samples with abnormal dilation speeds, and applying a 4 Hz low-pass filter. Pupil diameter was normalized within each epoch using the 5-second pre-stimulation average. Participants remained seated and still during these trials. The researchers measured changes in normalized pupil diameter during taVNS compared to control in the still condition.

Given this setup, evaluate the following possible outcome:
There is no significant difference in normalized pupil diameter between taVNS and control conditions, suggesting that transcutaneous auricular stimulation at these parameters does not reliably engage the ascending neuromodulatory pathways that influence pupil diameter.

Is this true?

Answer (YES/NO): NO